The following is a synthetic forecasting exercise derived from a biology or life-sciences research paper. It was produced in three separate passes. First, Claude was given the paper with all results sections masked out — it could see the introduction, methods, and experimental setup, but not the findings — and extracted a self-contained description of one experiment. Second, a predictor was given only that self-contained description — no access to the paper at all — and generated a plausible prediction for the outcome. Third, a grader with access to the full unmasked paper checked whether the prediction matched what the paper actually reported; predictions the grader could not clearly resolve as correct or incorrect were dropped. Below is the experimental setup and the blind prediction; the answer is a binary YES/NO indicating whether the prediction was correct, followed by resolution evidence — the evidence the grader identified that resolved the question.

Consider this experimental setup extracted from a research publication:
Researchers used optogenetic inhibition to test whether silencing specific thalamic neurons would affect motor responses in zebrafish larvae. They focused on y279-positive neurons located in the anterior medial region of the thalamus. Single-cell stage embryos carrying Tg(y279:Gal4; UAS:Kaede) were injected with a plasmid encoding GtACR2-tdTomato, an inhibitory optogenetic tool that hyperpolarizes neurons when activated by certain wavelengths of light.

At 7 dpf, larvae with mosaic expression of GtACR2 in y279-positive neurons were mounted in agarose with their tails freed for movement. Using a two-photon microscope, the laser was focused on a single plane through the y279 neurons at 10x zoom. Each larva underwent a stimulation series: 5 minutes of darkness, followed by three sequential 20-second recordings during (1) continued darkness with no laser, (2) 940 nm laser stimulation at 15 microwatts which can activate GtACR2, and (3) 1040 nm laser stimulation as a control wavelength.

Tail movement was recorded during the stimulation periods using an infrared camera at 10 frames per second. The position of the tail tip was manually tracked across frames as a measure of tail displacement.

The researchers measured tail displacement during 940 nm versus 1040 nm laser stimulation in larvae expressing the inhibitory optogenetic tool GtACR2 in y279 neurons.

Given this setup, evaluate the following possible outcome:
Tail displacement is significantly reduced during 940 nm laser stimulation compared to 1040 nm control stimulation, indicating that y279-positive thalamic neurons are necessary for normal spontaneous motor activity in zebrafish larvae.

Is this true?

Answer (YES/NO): NO